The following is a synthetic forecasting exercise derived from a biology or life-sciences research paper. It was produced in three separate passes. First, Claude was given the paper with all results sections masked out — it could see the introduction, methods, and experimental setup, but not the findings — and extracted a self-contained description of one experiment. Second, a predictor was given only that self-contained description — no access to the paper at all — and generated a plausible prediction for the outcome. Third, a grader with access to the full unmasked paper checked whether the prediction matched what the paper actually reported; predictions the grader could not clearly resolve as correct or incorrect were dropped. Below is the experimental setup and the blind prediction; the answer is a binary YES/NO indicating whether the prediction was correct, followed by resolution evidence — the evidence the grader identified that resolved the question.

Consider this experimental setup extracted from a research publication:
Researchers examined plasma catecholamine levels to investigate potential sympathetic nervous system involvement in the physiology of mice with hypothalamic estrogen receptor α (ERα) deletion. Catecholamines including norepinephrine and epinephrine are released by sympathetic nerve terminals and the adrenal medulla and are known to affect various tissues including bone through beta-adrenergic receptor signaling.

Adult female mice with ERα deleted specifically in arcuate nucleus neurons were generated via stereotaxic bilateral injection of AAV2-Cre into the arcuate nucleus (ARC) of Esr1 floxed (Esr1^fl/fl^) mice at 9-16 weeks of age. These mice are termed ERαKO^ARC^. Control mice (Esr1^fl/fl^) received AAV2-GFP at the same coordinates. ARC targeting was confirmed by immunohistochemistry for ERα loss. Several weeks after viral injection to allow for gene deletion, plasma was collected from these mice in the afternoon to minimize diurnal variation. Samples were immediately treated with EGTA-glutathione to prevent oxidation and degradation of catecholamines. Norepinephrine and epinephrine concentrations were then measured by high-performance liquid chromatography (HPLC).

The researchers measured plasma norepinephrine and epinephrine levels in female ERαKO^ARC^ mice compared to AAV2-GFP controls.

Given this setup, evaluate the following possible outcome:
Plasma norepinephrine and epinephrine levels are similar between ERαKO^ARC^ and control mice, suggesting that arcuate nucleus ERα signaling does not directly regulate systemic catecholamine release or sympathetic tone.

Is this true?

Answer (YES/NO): YES